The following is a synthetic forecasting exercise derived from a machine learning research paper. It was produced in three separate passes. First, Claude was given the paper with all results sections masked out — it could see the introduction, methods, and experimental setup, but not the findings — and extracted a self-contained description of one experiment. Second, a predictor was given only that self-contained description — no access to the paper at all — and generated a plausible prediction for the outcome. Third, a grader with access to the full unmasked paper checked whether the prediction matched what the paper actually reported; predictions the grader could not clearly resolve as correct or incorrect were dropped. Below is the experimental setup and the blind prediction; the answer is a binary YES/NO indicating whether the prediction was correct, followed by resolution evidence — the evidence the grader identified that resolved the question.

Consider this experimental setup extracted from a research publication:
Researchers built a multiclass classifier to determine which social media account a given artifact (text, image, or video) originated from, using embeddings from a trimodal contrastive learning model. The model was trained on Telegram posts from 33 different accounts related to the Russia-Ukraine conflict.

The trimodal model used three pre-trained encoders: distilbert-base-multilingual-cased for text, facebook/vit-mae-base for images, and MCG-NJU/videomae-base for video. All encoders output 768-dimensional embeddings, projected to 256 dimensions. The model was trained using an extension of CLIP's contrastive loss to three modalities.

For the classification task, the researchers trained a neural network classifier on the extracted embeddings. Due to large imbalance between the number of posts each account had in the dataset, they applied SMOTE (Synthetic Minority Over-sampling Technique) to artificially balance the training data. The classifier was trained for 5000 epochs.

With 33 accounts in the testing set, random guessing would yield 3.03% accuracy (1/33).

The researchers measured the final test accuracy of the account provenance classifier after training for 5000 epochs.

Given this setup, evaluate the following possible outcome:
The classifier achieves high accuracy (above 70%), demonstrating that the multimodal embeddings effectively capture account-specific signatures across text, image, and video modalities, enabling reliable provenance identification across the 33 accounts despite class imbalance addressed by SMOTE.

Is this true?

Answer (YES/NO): NO